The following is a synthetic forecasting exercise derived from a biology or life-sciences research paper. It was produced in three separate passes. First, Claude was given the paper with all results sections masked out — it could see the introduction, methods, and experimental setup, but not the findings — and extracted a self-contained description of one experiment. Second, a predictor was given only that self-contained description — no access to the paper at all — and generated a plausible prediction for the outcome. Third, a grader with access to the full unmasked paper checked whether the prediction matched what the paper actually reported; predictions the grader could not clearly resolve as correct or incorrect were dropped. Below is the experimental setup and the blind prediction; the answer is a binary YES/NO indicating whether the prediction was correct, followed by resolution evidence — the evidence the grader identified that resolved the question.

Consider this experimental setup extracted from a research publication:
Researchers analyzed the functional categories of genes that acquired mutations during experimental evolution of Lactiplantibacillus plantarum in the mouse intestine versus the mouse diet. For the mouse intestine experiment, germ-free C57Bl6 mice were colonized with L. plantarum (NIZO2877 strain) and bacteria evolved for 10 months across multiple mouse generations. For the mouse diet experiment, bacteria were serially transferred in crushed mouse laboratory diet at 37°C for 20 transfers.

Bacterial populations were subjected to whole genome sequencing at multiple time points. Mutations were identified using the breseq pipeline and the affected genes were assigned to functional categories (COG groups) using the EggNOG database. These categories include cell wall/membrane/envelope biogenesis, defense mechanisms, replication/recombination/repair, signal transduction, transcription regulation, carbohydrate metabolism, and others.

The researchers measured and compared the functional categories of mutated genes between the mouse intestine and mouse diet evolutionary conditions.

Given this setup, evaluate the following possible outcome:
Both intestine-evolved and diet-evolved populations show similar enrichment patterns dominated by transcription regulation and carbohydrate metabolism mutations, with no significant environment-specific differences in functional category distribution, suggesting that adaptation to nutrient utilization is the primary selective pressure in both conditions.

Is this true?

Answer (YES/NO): NO